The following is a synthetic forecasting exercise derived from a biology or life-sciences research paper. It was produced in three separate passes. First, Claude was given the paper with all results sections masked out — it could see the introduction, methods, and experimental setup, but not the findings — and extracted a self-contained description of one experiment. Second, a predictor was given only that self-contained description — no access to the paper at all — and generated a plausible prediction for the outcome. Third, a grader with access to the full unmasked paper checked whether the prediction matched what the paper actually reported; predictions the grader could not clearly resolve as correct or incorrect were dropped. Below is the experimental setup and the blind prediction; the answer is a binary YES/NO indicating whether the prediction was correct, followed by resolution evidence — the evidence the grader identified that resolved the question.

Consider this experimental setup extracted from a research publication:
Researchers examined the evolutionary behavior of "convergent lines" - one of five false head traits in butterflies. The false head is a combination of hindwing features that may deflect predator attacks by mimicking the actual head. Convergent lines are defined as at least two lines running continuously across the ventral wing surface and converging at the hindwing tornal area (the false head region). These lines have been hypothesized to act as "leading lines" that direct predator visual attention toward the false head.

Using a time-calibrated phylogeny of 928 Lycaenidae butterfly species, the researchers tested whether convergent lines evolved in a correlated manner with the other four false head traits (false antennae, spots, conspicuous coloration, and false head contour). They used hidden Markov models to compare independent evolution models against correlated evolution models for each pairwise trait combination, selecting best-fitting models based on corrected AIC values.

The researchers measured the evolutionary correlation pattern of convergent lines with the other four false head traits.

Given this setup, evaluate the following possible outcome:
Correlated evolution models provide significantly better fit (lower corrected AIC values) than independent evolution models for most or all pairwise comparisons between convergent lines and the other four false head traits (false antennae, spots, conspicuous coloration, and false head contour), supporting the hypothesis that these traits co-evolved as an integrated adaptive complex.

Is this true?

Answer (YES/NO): NO